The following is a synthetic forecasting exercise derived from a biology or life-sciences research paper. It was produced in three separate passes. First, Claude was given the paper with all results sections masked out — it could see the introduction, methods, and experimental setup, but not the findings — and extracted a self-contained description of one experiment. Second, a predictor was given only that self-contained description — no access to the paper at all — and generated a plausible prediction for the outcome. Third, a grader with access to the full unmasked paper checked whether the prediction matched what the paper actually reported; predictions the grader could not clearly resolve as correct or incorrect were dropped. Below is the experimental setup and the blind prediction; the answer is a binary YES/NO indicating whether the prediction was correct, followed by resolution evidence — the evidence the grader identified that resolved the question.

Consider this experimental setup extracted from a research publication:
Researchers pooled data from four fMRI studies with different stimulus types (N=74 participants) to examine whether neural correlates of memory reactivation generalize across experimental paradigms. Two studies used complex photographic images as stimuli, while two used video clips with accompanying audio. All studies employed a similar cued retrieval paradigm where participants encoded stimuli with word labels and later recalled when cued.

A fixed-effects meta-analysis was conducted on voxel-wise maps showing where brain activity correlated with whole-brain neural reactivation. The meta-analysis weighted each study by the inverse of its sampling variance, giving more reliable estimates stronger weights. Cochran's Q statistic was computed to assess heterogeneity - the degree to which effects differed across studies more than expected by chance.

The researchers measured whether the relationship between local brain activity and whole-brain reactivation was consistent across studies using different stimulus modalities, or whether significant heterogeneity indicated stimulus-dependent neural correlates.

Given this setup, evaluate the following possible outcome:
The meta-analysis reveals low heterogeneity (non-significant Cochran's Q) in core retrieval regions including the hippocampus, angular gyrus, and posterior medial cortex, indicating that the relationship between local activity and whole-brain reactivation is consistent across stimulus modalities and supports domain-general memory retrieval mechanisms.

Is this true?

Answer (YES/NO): NO